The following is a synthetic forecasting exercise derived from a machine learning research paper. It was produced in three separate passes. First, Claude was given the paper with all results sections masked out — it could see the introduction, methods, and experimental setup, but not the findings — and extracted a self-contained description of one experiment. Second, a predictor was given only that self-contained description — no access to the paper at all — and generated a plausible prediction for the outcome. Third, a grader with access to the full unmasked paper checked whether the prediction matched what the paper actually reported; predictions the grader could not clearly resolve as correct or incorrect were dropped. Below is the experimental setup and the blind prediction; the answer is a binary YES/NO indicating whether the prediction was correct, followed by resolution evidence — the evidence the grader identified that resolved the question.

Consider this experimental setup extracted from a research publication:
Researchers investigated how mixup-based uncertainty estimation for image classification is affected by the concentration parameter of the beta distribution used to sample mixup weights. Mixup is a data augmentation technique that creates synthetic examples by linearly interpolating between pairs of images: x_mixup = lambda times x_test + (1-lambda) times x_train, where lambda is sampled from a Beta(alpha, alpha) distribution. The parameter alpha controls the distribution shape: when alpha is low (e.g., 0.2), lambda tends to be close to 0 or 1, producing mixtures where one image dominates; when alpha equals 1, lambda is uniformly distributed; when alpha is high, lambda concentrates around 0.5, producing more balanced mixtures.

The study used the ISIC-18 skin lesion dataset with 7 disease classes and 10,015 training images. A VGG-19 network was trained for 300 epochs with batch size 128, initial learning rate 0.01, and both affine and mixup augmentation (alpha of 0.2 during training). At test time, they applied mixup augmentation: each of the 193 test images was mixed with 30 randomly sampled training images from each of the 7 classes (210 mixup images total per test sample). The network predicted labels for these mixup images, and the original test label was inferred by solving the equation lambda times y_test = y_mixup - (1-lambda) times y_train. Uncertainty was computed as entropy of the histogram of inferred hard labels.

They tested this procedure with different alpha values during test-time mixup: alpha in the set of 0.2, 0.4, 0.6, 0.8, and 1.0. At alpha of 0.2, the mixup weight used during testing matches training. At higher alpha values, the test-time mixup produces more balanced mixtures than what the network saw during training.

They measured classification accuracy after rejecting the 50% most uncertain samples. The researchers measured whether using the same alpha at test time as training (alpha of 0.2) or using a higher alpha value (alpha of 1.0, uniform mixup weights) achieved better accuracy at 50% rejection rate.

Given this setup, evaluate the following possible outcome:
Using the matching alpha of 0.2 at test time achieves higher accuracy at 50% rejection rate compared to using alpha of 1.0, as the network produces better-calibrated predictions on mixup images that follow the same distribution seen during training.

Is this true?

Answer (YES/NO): YES